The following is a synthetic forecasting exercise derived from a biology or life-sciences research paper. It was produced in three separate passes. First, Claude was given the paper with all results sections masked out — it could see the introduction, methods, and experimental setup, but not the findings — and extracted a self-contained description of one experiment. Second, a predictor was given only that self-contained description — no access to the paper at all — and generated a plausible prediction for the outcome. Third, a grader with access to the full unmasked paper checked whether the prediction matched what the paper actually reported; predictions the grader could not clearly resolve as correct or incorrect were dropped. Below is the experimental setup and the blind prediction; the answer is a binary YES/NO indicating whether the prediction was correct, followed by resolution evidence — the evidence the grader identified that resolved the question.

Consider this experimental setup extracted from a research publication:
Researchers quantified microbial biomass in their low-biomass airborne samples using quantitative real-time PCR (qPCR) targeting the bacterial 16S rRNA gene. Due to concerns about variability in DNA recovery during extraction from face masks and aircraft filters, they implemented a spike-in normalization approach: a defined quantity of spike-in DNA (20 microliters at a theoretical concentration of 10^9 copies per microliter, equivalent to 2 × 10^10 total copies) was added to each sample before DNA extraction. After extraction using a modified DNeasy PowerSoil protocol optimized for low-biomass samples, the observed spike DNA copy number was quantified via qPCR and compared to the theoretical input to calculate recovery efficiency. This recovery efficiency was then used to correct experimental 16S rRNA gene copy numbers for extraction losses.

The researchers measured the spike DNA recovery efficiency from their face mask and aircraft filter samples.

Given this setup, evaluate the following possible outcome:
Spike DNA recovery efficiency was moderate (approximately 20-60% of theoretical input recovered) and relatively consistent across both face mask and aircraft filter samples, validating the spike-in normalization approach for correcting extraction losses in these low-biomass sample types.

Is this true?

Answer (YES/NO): NO